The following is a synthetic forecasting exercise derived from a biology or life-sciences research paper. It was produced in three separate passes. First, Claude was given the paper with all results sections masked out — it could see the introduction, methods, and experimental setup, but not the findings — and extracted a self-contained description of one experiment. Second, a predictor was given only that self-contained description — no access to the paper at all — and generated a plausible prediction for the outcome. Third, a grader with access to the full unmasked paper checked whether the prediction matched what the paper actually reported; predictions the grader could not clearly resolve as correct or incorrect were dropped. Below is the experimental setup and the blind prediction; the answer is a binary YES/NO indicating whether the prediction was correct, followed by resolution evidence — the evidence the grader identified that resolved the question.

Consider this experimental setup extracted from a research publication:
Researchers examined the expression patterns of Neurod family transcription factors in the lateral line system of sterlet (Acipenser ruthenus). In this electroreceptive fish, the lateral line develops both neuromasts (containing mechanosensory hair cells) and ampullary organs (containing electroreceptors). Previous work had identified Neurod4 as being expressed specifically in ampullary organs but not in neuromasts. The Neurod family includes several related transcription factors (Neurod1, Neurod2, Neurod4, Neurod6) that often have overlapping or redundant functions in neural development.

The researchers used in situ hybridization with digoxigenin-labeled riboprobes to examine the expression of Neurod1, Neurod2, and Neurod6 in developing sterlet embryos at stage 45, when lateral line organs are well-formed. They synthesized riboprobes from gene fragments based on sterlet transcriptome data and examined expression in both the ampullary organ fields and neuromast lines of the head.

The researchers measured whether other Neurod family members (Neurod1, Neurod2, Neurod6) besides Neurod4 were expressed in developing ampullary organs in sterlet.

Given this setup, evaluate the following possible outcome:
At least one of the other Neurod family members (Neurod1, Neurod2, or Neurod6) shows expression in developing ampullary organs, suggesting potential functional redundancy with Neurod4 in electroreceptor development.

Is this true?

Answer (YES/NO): YES